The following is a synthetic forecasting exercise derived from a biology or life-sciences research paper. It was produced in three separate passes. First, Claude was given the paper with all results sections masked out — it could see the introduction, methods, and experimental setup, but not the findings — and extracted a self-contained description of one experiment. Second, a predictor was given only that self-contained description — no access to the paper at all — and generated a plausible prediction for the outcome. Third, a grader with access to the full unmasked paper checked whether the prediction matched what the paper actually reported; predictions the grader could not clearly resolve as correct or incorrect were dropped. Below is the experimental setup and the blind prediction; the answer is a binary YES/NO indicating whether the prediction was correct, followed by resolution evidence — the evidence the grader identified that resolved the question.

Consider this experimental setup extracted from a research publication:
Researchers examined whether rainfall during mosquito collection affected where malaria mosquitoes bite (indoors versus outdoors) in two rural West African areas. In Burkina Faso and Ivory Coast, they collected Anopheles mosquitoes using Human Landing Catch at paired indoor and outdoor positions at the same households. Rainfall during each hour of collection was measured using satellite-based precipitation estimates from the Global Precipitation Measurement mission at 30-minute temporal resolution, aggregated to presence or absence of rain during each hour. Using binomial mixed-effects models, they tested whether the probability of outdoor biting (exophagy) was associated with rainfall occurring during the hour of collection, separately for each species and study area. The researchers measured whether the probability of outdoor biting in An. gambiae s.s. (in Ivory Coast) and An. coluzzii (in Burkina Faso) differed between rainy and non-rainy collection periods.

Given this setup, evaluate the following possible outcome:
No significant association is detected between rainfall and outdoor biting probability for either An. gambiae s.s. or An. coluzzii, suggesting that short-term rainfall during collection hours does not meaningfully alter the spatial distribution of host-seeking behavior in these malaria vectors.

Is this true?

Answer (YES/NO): NO